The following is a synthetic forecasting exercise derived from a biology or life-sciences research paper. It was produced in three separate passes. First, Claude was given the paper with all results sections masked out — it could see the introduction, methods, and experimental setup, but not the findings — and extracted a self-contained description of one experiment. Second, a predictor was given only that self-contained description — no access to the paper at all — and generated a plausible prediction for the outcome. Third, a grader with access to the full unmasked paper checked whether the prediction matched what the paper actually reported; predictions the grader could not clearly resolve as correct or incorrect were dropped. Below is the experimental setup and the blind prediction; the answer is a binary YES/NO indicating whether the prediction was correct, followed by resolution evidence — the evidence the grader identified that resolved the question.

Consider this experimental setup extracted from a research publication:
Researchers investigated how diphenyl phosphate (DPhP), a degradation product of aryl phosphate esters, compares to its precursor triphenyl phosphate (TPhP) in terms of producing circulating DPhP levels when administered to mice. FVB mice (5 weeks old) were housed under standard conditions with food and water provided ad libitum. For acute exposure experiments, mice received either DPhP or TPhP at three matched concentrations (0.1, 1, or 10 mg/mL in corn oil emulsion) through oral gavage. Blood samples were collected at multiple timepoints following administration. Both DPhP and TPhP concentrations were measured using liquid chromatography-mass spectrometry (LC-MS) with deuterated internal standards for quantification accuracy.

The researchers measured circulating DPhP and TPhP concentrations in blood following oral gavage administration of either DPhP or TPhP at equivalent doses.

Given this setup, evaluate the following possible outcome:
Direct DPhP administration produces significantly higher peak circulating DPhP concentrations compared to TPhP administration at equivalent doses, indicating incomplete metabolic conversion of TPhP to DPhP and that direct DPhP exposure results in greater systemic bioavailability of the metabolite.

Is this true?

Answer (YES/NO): YES